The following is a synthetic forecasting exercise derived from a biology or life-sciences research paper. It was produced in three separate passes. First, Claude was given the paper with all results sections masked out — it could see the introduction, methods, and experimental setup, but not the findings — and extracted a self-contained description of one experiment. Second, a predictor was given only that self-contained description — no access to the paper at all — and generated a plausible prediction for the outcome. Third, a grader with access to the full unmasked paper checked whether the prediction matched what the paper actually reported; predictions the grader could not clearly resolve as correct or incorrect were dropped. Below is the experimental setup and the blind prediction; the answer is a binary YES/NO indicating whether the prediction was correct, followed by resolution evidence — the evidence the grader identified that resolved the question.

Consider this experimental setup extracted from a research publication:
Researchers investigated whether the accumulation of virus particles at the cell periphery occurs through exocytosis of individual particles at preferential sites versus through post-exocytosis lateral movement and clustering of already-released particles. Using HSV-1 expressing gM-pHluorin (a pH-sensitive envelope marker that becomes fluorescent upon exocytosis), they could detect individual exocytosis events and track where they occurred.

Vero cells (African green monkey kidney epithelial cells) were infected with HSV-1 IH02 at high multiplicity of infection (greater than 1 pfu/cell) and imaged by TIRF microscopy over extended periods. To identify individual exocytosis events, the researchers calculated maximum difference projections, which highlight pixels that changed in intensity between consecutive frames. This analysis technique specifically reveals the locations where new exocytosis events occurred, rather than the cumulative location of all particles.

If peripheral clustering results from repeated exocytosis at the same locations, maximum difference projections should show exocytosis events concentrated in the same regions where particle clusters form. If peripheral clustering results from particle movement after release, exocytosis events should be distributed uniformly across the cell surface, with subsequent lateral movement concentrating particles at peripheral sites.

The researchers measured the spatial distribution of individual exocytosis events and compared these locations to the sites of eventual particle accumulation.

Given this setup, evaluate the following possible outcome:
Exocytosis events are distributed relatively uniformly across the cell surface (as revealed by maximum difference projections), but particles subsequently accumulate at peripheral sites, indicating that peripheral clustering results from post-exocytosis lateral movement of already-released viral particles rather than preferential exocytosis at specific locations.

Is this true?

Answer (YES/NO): NO